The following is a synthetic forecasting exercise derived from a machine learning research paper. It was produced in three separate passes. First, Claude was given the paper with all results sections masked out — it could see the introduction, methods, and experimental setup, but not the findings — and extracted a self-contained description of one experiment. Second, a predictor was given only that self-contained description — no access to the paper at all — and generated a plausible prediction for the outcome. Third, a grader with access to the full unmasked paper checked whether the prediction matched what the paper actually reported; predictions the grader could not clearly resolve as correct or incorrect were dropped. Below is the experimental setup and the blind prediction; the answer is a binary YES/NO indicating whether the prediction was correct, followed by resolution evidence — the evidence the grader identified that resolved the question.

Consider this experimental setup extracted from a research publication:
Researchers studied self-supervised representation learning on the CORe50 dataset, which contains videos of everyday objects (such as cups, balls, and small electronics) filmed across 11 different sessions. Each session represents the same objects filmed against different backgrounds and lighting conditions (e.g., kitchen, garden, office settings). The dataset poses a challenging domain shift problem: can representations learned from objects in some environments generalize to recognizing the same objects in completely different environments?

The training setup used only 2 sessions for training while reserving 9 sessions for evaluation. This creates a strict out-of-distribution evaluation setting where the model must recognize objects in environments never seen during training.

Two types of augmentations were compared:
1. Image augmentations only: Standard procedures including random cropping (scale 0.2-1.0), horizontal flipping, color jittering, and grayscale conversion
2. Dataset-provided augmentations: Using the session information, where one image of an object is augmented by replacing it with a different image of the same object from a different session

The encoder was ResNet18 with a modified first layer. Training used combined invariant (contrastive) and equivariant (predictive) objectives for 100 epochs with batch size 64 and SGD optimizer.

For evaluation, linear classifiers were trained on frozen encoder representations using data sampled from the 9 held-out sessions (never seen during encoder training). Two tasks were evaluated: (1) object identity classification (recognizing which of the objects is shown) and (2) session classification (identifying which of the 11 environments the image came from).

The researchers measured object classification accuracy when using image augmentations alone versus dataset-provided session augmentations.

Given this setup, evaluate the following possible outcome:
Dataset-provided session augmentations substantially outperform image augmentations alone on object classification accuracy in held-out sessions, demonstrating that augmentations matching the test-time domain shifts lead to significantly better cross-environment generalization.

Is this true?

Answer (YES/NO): NO